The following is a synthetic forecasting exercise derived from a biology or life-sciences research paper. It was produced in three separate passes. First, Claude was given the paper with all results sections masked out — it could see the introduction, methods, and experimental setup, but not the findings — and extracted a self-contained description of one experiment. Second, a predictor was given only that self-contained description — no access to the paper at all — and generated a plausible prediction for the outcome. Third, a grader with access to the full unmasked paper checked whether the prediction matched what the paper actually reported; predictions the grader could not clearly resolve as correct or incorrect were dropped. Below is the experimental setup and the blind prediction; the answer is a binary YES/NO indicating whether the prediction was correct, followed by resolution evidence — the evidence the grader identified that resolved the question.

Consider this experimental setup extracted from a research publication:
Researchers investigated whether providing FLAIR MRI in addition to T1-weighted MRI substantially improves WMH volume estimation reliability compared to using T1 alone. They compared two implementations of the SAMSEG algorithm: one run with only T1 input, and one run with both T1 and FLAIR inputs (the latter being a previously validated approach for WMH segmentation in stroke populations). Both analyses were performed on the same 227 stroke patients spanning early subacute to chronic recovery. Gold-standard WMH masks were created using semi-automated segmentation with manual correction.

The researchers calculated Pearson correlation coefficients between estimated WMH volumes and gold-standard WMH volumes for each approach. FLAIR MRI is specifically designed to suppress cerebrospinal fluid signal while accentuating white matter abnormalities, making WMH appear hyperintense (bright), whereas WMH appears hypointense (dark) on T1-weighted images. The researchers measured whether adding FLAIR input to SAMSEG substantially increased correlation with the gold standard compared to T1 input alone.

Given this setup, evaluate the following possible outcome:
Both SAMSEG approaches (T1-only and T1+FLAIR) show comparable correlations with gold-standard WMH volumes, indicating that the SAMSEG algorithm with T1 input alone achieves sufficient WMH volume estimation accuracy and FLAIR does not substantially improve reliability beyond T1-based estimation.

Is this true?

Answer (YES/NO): NO